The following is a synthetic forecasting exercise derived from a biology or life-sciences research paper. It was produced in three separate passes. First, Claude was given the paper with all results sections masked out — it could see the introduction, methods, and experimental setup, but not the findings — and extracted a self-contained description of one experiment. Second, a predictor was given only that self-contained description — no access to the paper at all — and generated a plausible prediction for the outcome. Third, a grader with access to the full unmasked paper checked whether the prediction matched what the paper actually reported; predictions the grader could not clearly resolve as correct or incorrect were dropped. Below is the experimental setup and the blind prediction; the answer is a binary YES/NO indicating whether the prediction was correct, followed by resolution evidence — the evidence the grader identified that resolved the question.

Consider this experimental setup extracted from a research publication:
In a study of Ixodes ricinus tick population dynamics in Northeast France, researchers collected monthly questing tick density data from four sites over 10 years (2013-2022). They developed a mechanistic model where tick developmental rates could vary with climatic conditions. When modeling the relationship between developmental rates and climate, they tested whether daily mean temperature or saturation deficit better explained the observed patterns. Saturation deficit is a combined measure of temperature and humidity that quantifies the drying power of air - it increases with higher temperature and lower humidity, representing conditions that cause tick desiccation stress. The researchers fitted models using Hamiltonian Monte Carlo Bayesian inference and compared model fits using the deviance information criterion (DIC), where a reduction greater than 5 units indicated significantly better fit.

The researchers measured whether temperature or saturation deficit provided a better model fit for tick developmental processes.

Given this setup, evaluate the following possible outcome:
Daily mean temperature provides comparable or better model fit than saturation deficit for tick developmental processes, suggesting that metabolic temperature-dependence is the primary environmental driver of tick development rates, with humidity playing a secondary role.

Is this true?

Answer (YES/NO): NO